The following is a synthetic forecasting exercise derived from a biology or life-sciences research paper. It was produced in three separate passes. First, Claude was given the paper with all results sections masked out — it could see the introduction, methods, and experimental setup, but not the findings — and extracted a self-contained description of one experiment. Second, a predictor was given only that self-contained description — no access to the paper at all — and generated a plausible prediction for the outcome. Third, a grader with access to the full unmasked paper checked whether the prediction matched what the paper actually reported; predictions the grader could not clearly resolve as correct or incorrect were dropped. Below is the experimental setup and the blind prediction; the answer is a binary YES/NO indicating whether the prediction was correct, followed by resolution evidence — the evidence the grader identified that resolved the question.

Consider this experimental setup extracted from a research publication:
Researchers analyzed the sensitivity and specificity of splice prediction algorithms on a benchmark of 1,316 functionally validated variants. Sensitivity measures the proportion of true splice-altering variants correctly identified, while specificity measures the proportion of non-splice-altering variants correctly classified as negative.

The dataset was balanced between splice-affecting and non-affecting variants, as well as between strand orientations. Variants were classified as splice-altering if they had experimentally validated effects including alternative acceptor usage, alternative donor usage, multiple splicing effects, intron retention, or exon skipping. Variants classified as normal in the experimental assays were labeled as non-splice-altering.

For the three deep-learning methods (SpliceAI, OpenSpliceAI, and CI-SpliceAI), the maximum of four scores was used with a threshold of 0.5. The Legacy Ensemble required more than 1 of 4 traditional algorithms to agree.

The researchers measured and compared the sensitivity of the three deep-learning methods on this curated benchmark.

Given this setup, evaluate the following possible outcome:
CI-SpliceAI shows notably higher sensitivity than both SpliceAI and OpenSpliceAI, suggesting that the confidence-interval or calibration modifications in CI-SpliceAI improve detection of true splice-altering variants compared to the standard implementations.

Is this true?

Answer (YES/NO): NO